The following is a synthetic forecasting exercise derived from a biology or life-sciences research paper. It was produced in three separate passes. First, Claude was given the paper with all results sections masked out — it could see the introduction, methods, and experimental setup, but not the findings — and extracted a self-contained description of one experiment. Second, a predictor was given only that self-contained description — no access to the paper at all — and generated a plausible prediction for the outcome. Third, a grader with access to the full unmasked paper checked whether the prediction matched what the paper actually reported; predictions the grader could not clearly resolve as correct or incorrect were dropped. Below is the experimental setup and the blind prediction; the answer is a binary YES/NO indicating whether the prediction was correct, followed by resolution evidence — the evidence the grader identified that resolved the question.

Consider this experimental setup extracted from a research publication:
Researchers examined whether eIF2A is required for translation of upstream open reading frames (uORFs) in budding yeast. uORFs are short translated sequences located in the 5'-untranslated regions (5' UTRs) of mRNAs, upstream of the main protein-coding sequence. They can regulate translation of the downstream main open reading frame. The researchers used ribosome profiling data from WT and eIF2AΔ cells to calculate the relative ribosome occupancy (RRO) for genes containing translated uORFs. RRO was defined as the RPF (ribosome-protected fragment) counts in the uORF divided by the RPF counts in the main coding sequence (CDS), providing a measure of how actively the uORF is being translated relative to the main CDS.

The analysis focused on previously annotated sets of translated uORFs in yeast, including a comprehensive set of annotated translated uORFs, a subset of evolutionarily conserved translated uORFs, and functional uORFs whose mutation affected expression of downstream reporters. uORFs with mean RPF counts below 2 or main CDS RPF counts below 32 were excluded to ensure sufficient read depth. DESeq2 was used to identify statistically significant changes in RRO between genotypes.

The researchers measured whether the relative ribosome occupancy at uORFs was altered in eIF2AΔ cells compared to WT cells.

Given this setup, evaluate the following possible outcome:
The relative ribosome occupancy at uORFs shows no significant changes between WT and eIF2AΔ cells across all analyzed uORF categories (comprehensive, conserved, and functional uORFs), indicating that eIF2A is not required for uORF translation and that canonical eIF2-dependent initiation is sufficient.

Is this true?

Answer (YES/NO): YES